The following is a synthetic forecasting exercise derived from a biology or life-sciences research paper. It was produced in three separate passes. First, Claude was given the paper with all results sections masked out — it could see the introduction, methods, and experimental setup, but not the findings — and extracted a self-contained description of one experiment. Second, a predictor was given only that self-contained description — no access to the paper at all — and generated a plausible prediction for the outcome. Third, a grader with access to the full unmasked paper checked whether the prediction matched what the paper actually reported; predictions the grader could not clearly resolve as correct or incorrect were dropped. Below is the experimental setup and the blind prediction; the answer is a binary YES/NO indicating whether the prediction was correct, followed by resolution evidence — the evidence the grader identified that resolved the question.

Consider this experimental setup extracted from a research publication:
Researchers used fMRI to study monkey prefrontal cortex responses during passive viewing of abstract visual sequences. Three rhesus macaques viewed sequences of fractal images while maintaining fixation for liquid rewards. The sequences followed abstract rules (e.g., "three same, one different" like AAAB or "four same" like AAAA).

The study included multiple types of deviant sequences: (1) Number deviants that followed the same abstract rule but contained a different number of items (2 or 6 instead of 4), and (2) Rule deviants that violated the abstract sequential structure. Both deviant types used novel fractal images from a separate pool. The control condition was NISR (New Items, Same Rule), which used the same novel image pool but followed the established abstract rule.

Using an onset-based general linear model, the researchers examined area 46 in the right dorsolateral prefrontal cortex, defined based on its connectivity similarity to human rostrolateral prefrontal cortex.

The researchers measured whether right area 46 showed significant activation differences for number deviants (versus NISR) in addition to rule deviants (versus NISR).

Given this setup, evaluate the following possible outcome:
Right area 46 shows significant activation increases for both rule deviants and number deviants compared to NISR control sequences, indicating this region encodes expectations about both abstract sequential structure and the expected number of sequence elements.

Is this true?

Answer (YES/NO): NO